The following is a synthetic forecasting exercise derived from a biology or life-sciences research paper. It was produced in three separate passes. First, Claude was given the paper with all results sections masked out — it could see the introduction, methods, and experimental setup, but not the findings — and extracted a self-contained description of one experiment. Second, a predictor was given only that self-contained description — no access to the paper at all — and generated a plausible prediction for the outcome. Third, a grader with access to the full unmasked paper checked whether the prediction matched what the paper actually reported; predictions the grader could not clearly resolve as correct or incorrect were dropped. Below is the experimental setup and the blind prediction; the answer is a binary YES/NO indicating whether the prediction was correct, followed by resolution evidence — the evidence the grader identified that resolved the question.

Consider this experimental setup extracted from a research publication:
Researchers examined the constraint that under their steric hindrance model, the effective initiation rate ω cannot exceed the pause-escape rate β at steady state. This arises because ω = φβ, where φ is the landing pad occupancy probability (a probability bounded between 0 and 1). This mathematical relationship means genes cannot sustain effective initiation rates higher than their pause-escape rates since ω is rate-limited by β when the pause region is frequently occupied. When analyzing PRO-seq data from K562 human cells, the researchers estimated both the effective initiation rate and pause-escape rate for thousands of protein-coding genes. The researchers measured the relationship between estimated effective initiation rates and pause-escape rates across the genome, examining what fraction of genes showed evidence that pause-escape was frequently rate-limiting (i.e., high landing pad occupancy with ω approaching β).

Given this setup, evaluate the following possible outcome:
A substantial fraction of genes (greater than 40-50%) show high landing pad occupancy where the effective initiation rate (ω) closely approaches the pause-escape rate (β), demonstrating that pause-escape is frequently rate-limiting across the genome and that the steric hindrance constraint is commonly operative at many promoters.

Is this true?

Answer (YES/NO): NO